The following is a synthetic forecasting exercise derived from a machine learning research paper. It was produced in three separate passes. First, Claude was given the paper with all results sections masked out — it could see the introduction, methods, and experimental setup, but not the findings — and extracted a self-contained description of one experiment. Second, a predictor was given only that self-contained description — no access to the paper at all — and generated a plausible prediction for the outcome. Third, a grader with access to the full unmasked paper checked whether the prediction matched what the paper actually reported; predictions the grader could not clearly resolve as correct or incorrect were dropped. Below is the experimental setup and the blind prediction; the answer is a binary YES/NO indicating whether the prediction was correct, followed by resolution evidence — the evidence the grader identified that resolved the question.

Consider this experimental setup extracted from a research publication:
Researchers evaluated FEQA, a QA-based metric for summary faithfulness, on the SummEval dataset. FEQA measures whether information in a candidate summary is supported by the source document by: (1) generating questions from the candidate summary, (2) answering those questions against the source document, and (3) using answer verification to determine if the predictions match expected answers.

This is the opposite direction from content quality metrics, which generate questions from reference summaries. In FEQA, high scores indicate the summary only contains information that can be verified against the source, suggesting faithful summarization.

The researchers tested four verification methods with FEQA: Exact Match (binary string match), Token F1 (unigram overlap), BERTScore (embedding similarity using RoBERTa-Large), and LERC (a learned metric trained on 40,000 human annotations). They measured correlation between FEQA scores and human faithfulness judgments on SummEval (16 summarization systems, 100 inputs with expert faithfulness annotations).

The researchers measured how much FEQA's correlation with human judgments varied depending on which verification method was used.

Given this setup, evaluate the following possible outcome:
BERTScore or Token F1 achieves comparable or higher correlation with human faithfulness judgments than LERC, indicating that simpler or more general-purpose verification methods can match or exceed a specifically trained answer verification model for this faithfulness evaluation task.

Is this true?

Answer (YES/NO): YES